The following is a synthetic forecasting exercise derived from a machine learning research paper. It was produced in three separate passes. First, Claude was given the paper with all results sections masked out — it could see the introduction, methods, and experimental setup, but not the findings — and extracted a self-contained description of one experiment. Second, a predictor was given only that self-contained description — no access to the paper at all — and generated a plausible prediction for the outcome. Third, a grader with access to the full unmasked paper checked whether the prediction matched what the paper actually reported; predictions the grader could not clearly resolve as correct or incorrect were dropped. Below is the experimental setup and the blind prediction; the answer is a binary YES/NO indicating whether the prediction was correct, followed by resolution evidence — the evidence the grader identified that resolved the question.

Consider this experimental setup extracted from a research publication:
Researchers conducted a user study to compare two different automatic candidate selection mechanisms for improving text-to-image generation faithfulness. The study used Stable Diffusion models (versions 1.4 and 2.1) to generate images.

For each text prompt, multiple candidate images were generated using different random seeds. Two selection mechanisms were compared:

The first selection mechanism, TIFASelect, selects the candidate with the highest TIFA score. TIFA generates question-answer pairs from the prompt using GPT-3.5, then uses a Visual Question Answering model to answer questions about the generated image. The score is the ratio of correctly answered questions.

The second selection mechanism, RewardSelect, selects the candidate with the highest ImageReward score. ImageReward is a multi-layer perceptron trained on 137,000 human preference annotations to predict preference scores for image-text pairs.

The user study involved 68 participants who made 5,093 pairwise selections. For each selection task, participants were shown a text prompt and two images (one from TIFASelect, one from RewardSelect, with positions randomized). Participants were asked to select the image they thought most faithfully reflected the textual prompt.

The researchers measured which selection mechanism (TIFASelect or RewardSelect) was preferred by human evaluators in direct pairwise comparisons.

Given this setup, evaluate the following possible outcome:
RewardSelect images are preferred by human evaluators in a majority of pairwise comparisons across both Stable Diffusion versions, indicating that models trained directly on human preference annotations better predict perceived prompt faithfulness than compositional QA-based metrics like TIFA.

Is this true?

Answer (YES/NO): YES